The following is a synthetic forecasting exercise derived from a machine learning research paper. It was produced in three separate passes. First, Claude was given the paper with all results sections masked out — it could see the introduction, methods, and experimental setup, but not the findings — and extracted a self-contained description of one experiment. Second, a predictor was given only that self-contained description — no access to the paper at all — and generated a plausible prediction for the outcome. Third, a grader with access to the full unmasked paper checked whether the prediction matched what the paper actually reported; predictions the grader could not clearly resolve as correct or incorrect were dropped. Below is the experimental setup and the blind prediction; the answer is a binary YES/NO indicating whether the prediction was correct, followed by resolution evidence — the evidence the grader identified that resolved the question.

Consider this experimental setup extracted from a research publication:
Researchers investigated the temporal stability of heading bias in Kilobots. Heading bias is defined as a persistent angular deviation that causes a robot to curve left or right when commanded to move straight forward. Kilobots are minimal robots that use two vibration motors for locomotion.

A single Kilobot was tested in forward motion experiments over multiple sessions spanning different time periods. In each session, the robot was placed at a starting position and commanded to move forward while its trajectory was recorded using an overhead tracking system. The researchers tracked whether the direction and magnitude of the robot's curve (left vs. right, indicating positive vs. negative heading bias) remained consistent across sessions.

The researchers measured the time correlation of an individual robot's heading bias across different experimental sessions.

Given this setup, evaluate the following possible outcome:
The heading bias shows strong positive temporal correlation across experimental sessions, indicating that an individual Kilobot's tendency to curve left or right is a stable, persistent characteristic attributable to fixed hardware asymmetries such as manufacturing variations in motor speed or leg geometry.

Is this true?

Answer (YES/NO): YES